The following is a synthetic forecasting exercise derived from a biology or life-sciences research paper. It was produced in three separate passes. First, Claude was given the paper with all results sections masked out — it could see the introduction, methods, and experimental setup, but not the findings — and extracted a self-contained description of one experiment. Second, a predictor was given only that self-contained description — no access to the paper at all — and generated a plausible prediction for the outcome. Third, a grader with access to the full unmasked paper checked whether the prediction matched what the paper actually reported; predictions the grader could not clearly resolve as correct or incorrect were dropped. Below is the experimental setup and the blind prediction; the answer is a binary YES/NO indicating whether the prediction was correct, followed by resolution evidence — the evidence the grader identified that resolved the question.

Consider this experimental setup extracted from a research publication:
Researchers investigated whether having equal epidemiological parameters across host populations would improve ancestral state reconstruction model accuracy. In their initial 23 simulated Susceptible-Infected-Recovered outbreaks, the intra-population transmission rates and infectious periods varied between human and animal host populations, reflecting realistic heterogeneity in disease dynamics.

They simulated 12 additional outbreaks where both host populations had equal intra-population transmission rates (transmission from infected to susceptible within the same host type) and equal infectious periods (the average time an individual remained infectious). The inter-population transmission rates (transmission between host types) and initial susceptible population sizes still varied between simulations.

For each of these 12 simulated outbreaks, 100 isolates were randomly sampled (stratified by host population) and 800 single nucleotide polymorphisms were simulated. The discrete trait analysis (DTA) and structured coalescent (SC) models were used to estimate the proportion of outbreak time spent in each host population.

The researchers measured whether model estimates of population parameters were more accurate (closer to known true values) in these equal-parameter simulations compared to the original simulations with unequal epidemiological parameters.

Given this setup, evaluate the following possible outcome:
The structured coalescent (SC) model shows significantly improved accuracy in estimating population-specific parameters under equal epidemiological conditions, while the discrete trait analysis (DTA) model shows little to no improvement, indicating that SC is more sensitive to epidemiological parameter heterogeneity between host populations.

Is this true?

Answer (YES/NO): NO